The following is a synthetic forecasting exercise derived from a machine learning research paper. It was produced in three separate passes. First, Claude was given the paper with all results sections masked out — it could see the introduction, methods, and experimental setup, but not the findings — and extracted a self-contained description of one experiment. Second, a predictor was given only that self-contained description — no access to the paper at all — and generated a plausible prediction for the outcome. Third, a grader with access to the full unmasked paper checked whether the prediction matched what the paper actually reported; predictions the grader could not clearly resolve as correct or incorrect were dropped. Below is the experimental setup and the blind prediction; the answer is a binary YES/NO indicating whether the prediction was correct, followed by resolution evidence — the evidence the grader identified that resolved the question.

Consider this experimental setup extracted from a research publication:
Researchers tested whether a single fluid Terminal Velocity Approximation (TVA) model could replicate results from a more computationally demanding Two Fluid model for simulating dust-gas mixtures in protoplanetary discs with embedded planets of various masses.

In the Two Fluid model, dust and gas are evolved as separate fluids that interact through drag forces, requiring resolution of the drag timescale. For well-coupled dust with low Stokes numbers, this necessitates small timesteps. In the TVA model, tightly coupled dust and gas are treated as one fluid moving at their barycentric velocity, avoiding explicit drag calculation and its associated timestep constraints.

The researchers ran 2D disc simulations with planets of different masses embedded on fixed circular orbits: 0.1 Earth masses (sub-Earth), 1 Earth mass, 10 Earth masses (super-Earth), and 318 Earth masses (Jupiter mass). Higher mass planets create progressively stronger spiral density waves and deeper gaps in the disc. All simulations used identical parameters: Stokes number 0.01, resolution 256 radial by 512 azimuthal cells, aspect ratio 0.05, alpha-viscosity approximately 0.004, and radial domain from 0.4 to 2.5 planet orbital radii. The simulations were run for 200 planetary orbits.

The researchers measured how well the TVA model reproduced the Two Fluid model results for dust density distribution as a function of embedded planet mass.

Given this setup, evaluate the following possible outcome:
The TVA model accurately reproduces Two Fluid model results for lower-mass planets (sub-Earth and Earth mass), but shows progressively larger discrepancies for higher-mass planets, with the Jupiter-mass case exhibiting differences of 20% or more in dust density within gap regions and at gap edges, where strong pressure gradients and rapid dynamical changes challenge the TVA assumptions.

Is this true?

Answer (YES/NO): YES